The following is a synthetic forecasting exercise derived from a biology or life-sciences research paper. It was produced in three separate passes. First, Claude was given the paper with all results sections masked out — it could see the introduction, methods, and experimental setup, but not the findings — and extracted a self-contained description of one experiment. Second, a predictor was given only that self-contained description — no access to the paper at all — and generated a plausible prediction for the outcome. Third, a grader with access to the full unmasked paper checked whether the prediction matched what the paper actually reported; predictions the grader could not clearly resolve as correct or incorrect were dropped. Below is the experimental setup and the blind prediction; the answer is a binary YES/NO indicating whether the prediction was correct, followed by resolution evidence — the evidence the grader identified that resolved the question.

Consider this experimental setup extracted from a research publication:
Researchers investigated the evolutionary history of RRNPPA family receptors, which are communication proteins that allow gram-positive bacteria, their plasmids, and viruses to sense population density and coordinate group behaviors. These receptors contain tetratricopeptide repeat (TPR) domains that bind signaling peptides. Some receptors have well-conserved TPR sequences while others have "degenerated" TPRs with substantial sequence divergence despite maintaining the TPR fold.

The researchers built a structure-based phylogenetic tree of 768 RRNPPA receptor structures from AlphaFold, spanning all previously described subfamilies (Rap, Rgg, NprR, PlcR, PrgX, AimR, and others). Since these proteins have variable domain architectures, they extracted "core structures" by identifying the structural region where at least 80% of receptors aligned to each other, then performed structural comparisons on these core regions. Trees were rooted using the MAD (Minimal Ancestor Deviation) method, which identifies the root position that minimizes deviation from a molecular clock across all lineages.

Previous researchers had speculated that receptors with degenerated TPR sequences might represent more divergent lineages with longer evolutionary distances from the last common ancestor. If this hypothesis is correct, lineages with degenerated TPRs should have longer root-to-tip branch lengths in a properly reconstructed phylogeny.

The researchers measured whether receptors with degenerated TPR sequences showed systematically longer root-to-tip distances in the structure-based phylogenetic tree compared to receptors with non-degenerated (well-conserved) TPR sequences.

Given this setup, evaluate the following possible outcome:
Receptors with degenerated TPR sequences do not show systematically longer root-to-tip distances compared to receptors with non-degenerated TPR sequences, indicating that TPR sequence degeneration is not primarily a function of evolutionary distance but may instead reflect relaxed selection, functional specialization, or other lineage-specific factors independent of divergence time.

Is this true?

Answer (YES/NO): NO